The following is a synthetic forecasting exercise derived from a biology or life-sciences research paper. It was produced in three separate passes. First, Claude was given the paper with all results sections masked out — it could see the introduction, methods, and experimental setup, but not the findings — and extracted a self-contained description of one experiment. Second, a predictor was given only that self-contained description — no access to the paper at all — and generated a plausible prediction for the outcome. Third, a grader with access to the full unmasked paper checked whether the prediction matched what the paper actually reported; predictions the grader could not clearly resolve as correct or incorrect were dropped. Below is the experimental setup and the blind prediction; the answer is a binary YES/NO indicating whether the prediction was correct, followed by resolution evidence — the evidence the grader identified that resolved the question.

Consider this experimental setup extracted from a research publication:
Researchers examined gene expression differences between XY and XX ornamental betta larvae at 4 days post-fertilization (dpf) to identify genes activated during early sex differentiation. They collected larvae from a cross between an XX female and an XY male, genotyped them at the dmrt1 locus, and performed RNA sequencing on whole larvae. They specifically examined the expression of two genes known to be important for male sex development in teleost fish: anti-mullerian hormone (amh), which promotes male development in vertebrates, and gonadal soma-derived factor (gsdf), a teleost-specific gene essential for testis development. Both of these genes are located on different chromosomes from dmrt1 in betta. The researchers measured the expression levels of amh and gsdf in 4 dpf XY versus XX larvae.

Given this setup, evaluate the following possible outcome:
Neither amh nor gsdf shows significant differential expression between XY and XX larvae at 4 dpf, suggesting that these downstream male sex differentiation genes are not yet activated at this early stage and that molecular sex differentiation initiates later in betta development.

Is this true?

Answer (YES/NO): NO